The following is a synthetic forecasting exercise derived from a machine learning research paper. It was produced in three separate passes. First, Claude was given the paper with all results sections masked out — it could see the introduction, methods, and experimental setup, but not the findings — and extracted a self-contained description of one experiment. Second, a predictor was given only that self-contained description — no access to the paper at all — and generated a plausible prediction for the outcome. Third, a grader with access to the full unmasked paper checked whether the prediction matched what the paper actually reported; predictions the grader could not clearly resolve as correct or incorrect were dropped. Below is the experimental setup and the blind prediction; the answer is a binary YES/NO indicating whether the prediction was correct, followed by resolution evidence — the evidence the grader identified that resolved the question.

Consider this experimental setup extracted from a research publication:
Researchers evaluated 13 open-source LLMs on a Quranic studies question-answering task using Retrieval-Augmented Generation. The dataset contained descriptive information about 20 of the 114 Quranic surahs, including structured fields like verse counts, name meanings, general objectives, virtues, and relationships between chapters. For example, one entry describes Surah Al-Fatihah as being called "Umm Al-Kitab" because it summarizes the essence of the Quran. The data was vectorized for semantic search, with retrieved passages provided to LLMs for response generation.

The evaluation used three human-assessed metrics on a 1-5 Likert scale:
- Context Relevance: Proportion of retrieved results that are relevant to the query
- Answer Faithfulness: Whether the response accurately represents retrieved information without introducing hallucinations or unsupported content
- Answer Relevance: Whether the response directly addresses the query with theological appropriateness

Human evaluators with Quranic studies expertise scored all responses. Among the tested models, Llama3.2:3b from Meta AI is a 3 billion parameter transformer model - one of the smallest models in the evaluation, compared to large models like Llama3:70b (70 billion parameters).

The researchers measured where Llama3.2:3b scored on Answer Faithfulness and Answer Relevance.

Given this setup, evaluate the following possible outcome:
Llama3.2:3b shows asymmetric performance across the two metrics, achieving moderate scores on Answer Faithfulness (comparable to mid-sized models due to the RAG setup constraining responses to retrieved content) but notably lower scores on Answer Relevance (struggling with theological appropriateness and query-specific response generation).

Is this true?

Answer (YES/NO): NO